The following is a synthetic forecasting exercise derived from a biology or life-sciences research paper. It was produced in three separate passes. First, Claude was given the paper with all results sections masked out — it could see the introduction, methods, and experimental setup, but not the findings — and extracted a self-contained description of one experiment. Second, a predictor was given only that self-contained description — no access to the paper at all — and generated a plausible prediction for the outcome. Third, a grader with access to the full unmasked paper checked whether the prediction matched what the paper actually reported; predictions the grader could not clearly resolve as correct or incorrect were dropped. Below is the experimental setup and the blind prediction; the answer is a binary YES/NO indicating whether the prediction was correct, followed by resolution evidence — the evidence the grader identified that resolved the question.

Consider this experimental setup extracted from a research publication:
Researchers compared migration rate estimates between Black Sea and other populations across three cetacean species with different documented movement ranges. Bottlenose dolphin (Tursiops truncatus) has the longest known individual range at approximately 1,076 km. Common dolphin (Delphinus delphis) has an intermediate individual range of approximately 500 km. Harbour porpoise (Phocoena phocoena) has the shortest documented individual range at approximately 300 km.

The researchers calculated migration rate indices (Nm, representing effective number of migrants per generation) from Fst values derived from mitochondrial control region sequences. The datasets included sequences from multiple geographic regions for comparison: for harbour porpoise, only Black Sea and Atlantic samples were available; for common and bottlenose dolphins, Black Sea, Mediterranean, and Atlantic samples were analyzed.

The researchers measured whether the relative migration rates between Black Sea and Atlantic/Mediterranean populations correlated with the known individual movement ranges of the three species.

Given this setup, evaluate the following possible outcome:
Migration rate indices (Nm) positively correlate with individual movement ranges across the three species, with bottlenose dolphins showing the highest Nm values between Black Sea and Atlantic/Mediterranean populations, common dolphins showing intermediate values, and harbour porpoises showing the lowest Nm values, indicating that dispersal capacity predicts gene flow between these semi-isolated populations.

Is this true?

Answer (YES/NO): NO